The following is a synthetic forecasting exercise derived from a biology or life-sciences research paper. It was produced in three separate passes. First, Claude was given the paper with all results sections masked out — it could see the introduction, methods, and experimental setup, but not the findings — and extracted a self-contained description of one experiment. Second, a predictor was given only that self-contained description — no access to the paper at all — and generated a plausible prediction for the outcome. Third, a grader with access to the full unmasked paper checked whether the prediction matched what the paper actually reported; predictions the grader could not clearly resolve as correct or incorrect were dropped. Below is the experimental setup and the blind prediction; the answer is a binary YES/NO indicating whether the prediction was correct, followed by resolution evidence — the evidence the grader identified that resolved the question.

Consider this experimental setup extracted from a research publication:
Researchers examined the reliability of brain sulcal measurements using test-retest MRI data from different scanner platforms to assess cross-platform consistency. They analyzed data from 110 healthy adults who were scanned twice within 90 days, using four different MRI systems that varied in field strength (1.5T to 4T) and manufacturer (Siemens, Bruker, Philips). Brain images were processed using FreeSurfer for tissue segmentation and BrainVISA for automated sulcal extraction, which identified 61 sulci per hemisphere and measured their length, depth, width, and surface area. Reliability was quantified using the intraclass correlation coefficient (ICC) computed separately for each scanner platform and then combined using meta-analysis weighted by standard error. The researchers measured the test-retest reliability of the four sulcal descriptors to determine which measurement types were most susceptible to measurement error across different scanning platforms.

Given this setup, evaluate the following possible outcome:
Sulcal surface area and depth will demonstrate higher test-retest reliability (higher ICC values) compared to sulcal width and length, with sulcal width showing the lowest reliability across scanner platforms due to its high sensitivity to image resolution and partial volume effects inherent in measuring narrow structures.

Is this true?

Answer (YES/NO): NO